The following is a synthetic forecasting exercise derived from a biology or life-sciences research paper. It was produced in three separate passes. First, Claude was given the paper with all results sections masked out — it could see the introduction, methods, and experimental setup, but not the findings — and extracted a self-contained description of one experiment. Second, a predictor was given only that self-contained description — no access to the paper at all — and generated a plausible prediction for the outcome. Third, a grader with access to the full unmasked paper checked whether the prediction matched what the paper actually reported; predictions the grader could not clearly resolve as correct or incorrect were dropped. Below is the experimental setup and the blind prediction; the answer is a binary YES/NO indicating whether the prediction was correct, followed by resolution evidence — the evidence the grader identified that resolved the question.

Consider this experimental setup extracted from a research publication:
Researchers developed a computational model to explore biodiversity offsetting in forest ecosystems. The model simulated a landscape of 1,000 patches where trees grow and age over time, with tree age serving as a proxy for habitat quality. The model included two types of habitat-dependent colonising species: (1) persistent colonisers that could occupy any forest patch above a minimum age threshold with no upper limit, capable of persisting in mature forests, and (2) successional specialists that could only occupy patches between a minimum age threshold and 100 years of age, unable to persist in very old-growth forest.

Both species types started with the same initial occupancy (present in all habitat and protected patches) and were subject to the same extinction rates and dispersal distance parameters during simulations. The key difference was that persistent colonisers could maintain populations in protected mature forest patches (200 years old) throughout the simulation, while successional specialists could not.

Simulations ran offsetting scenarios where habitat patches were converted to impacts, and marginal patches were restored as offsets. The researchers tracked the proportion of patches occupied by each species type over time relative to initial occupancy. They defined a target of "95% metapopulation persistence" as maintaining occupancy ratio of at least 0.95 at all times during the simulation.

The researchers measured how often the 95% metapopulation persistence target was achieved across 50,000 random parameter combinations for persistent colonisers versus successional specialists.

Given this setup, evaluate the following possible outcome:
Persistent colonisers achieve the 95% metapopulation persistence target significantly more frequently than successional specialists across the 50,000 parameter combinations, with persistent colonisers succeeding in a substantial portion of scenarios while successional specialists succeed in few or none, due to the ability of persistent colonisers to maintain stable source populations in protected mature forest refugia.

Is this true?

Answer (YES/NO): NO